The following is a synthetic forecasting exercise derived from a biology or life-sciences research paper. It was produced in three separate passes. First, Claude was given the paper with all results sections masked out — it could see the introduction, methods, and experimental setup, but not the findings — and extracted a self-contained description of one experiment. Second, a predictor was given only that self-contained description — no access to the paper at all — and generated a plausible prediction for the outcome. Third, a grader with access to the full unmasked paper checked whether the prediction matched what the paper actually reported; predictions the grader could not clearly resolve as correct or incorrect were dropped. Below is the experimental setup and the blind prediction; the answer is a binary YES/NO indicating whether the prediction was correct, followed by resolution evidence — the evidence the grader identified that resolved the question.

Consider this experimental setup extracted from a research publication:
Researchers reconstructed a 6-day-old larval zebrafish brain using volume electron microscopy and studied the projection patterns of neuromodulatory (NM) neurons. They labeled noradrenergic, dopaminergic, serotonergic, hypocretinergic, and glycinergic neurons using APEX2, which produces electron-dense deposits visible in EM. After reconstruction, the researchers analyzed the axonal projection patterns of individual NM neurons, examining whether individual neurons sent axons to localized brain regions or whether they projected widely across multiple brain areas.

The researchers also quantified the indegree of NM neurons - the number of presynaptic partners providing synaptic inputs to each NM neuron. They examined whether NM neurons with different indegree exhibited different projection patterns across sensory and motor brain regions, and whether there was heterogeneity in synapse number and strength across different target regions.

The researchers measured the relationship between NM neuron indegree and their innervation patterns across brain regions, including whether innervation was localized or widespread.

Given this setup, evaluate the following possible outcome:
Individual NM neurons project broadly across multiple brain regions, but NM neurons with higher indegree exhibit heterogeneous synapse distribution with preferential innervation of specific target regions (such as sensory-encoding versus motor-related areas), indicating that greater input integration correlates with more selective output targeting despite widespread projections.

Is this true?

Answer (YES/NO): NO